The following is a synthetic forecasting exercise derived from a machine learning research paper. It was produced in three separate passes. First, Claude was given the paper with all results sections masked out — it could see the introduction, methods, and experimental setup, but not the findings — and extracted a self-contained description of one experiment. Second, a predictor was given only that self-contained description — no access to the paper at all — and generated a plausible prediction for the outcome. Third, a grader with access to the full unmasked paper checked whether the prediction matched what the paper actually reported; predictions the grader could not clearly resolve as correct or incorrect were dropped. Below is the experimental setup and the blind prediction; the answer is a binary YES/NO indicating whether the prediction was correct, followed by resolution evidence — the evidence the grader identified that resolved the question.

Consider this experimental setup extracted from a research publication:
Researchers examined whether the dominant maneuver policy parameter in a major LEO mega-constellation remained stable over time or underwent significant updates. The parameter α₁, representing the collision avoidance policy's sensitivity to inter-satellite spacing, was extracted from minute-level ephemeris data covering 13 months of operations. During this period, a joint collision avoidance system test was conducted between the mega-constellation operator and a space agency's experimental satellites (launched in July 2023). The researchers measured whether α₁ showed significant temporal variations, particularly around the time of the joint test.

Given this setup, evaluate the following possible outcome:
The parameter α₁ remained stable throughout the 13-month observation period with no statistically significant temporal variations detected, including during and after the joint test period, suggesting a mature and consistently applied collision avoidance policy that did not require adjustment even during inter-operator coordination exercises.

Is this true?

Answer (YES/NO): NO